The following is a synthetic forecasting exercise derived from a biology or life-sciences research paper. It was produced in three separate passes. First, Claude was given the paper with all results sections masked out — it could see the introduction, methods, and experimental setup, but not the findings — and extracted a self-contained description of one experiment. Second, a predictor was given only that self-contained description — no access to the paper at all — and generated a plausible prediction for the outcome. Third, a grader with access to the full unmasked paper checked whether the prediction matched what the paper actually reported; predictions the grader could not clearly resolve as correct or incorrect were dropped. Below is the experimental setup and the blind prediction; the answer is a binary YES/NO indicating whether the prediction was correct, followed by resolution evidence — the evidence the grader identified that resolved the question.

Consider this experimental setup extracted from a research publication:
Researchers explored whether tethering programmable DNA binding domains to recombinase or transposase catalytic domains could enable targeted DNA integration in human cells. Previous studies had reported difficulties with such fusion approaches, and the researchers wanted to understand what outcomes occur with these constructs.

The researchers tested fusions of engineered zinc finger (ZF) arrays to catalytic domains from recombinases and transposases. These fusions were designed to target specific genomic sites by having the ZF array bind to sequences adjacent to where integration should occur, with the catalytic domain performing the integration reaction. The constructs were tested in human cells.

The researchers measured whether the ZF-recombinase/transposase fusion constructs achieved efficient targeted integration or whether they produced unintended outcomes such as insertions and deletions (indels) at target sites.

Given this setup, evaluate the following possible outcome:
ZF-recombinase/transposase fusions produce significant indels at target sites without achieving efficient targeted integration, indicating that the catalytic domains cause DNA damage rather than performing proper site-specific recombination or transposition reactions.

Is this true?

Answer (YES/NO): YES